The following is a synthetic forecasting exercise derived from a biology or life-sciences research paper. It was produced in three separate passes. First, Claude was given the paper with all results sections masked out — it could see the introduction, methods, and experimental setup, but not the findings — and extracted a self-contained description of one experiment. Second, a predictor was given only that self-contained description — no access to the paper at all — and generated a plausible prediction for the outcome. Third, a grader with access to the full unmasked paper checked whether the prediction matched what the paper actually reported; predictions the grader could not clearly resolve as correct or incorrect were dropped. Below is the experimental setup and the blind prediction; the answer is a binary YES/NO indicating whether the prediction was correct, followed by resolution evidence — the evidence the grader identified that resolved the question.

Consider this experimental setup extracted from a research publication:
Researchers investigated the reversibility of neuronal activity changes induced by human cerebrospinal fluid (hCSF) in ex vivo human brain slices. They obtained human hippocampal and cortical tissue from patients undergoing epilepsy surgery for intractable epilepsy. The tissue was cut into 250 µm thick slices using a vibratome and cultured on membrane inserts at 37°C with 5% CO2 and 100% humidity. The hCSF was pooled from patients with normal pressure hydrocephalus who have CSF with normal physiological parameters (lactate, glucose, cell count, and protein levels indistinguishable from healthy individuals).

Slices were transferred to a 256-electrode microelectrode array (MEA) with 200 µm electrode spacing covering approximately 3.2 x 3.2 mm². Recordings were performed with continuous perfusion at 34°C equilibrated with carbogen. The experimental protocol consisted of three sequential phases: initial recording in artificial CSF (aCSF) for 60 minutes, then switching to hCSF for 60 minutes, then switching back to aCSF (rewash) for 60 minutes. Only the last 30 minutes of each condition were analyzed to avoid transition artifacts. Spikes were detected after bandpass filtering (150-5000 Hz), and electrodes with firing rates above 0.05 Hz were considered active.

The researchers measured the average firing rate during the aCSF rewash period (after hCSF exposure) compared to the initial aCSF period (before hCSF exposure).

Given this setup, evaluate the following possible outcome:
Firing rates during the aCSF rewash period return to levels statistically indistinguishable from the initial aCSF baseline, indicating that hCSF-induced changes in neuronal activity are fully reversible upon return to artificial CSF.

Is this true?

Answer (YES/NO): YES